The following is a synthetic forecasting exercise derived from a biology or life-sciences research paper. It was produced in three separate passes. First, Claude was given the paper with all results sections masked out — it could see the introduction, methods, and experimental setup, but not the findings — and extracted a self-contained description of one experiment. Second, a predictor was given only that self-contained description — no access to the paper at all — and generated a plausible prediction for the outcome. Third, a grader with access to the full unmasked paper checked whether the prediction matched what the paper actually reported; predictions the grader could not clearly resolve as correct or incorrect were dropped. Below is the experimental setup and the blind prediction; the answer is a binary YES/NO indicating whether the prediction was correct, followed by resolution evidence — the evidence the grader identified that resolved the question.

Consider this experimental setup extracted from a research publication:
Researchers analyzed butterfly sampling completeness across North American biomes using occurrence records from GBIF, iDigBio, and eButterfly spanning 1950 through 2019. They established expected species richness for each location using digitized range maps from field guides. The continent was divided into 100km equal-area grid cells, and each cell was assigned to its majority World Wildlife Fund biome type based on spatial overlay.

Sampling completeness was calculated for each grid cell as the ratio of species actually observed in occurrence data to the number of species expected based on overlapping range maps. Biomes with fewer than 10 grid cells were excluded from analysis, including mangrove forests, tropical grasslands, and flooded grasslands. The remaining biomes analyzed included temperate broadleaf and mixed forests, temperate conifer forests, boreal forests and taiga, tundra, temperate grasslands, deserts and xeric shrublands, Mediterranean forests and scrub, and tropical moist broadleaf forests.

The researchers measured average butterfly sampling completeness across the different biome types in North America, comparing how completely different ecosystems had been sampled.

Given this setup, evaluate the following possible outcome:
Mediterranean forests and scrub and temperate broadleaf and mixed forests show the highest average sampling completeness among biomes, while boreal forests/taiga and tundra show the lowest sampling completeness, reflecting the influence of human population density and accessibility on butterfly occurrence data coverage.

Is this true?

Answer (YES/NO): NO